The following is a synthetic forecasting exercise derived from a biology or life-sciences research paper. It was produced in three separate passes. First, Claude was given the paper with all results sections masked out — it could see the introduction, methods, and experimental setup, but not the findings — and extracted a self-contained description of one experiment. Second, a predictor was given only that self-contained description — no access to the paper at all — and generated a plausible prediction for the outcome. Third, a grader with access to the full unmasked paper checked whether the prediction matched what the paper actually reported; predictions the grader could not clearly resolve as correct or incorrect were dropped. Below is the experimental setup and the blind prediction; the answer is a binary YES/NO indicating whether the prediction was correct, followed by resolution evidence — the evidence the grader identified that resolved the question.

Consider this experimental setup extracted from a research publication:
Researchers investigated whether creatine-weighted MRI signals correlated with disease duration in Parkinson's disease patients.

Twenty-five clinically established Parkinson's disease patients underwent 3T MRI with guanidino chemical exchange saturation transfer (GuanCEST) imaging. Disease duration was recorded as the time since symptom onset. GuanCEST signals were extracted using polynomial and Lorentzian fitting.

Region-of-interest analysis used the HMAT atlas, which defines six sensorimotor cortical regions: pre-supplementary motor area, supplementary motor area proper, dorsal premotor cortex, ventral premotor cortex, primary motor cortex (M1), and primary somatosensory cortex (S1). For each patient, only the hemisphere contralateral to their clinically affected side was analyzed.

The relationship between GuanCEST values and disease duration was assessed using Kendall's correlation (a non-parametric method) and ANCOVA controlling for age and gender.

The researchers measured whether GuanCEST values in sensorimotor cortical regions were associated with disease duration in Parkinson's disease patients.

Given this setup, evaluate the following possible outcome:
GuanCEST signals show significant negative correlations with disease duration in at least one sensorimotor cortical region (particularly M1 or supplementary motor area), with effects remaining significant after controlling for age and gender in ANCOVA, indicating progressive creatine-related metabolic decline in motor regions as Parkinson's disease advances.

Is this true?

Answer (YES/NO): NO